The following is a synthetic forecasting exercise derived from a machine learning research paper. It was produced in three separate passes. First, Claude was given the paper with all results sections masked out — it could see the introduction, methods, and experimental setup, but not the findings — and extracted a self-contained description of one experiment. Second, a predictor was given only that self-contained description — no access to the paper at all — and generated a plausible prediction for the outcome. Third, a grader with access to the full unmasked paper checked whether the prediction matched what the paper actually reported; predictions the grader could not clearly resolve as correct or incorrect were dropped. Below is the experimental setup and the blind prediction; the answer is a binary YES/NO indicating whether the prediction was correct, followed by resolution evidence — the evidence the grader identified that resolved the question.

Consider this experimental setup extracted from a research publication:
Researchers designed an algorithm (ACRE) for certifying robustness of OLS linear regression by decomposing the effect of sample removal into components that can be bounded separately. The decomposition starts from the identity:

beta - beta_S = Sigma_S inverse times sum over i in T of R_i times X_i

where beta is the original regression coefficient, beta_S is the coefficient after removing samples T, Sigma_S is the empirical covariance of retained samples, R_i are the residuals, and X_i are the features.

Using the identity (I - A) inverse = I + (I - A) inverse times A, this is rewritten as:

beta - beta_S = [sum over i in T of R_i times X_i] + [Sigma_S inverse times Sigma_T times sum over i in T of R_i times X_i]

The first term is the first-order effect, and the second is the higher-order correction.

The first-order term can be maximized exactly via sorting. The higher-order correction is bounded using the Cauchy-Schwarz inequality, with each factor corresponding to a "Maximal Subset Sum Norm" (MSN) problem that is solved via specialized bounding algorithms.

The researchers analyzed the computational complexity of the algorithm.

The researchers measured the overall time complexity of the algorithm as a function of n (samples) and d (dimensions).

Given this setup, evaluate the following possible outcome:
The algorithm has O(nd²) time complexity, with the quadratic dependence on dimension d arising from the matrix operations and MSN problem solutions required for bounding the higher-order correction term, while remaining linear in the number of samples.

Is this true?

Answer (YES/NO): NO